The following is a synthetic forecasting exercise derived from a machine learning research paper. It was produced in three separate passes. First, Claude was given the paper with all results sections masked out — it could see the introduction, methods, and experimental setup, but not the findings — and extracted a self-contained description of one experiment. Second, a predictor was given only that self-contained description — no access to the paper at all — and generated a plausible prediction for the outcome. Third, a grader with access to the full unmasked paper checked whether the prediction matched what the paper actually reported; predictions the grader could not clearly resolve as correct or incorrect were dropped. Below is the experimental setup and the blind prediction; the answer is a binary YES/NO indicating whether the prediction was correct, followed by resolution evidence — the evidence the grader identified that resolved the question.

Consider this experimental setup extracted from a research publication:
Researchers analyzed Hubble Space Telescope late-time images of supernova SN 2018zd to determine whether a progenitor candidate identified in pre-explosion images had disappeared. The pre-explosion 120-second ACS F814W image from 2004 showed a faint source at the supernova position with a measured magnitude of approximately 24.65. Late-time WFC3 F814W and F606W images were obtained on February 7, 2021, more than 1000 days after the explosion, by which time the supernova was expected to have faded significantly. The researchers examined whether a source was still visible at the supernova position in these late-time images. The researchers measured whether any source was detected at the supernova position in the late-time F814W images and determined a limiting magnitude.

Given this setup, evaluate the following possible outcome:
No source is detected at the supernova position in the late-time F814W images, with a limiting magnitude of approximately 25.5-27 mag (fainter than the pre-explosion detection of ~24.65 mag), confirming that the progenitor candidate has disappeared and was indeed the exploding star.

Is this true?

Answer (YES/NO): NO